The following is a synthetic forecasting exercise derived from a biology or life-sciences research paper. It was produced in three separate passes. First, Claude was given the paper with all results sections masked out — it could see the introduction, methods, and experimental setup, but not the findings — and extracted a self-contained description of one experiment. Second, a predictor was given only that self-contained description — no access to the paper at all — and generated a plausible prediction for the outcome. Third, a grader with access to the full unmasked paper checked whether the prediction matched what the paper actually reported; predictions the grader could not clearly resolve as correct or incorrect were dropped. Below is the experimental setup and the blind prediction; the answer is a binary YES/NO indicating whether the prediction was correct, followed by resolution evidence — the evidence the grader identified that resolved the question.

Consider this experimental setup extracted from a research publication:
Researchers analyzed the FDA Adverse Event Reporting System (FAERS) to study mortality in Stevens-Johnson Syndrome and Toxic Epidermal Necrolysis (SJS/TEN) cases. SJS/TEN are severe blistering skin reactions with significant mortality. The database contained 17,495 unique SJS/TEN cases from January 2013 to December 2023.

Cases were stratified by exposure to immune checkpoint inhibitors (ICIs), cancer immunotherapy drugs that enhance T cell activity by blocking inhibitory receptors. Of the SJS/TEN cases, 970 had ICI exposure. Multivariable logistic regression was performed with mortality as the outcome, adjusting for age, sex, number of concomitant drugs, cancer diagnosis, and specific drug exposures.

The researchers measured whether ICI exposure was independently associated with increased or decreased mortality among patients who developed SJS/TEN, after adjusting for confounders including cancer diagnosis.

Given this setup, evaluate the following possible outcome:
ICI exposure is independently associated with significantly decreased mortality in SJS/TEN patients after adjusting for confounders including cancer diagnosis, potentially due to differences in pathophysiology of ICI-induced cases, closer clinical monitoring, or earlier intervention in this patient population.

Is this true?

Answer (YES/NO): NO